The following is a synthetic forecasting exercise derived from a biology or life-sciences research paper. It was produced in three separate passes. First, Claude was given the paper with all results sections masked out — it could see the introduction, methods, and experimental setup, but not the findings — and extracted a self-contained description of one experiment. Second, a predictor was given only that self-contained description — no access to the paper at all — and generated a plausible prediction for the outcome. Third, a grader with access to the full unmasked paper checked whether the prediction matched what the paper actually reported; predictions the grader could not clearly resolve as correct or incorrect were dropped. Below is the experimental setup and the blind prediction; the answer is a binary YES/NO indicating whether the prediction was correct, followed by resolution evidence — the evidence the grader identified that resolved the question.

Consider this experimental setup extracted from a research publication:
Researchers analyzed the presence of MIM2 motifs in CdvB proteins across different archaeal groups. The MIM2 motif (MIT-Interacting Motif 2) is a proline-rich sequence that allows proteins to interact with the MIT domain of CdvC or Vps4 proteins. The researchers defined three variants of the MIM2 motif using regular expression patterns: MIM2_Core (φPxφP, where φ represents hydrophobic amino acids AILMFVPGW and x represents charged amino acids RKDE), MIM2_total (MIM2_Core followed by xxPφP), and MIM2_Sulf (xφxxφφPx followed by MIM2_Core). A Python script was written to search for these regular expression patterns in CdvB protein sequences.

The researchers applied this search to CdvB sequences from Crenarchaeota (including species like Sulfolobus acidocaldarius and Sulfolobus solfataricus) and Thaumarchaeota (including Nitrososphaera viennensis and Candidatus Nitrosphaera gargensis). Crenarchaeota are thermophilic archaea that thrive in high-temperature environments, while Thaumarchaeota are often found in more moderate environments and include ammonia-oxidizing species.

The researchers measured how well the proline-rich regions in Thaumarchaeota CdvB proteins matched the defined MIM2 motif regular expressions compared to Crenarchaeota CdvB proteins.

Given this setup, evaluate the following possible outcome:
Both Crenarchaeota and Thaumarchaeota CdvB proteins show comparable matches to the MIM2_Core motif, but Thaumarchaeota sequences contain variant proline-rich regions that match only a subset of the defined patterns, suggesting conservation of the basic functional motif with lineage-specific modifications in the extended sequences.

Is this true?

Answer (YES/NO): NO